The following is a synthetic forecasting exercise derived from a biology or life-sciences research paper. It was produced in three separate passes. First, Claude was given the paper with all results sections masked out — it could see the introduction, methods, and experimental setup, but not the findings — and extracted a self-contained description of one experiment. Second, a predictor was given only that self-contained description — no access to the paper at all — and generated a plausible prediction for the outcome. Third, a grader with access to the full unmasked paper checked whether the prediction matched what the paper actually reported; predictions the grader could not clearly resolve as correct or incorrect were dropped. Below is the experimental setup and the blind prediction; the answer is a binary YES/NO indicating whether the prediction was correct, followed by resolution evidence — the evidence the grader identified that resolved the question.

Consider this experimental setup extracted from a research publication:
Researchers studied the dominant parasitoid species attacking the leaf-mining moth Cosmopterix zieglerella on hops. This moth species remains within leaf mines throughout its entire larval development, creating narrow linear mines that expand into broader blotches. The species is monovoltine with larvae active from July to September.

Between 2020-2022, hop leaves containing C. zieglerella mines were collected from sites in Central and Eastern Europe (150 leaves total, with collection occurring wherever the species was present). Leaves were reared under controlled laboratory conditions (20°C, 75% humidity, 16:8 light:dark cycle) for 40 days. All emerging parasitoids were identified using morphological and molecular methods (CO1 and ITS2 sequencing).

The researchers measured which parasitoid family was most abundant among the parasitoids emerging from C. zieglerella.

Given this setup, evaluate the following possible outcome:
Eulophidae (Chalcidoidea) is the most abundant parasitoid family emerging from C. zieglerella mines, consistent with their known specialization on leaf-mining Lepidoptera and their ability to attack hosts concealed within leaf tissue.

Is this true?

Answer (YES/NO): YES